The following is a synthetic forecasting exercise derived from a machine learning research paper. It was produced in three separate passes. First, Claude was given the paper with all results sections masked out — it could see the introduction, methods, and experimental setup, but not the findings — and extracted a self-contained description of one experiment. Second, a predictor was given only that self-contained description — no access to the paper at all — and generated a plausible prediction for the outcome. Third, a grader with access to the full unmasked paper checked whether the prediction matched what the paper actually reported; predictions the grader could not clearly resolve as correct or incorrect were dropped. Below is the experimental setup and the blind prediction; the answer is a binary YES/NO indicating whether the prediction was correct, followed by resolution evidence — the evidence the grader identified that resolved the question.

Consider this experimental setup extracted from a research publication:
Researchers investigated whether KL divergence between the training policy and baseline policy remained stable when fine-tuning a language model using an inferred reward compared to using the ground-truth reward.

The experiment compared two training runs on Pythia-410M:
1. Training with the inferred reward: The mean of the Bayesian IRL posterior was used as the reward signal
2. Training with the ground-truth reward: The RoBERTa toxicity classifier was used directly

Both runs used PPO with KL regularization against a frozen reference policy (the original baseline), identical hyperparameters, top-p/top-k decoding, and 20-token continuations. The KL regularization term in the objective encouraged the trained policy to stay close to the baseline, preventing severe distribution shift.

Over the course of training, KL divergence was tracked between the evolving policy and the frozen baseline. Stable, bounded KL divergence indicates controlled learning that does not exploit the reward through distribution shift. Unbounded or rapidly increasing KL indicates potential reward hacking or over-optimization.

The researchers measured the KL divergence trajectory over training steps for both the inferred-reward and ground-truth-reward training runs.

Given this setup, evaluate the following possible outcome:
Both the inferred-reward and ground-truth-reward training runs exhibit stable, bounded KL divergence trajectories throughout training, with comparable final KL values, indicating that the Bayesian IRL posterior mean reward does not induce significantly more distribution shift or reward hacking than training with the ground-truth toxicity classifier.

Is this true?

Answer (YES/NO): YES